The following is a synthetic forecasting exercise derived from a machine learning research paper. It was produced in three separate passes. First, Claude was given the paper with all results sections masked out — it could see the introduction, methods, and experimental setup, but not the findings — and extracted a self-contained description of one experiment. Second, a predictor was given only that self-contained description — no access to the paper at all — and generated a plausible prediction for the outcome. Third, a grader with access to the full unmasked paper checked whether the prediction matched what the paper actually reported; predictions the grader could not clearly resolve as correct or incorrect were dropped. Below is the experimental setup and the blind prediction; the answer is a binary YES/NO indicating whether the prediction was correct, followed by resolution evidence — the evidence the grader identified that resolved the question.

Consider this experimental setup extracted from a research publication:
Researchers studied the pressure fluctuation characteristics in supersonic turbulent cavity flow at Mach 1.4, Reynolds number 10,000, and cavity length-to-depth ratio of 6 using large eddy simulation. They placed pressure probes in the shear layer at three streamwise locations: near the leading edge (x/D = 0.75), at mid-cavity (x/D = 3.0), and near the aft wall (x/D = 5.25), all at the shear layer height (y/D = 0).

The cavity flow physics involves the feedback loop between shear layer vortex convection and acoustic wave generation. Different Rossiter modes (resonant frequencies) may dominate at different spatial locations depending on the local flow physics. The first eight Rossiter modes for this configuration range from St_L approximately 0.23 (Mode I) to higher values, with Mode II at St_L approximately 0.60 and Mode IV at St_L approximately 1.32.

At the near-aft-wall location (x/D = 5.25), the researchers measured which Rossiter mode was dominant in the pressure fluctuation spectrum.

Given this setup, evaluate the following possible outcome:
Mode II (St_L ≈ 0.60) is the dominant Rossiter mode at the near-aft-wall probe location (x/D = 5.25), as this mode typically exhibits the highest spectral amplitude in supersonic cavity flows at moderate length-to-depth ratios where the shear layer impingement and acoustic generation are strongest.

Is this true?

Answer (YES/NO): YES